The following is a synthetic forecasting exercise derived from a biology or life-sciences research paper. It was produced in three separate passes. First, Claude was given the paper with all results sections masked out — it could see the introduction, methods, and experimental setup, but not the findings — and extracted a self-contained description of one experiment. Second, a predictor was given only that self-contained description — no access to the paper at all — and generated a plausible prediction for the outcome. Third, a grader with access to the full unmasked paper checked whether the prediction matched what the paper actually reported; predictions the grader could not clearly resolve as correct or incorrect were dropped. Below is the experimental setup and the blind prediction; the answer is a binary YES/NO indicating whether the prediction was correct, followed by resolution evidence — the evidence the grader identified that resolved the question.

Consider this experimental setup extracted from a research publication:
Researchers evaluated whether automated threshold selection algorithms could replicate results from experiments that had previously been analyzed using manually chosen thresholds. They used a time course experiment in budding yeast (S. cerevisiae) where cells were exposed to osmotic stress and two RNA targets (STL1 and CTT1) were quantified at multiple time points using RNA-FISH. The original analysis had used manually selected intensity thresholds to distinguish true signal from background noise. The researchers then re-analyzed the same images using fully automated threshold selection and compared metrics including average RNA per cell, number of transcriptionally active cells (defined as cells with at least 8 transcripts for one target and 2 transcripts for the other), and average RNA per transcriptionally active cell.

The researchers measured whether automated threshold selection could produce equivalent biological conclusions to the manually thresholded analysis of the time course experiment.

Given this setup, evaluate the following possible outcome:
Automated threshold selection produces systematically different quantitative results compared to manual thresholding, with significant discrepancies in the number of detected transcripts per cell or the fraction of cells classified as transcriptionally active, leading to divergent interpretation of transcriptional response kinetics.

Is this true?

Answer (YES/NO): NO